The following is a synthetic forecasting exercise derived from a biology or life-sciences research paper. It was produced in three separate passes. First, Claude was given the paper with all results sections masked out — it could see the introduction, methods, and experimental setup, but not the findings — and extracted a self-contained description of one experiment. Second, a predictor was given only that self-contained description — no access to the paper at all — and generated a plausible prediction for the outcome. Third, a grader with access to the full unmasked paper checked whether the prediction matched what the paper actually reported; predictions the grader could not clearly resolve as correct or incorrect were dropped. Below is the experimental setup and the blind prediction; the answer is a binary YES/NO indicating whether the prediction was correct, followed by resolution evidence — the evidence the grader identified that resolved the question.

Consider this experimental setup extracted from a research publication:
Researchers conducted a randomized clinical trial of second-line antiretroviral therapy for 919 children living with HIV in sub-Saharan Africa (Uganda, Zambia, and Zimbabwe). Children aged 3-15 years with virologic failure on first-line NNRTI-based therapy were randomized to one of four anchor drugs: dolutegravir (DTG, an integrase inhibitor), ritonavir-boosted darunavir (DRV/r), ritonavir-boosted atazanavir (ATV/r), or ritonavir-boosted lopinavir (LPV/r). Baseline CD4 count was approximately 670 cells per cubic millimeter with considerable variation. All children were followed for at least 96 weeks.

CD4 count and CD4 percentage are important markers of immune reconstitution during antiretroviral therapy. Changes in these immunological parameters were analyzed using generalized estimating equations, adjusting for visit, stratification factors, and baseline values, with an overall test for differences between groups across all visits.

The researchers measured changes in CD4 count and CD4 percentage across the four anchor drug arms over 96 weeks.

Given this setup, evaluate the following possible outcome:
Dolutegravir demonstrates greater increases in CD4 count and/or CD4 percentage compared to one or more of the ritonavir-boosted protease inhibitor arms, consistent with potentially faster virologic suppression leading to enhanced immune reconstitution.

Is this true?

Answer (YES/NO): NO